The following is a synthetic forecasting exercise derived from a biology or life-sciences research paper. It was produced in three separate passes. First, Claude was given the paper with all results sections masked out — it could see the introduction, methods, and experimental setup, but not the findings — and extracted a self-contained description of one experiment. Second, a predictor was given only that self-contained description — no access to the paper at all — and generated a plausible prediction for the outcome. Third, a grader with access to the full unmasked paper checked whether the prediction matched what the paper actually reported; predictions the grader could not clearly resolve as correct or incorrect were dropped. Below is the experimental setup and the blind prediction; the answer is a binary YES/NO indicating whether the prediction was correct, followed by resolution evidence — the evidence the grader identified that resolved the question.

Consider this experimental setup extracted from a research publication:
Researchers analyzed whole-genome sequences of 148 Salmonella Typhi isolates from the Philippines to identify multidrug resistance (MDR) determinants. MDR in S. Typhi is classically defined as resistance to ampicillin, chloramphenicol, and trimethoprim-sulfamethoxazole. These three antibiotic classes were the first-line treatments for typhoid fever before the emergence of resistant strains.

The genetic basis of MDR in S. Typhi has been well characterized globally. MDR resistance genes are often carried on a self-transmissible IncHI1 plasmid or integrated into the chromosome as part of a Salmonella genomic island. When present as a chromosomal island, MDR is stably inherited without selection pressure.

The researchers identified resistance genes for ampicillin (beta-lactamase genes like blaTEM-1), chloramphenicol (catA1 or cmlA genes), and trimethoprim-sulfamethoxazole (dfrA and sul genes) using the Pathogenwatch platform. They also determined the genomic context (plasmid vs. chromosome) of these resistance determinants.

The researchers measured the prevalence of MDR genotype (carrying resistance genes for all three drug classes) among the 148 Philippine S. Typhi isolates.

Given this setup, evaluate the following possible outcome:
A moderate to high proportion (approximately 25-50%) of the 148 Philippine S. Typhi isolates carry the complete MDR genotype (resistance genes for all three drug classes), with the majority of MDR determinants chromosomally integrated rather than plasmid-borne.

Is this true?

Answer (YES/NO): NO